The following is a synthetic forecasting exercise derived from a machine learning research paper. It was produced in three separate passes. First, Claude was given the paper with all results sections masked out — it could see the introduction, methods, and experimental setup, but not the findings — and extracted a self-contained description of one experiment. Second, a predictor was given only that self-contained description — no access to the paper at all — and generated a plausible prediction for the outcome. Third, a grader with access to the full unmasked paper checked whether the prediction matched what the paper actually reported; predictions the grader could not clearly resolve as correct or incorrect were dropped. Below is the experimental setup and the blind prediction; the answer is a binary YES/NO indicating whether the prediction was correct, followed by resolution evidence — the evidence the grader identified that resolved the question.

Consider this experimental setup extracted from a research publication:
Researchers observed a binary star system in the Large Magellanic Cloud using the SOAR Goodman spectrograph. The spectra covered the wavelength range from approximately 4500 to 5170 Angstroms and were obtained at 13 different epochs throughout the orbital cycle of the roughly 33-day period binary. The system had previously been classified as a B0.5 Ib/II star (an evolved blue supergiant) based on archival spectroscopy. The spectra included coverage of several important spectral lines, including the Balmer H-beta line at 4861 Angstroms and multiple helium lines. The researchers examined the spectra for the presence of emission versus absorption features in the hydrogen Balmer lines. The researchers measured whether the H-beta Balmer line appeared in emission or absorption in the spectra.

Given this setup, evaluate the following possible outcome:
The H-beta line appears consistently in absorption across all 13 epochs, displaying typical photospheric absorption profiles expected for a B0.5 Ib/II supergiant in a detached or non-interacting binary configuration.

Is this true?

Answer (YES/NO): NO